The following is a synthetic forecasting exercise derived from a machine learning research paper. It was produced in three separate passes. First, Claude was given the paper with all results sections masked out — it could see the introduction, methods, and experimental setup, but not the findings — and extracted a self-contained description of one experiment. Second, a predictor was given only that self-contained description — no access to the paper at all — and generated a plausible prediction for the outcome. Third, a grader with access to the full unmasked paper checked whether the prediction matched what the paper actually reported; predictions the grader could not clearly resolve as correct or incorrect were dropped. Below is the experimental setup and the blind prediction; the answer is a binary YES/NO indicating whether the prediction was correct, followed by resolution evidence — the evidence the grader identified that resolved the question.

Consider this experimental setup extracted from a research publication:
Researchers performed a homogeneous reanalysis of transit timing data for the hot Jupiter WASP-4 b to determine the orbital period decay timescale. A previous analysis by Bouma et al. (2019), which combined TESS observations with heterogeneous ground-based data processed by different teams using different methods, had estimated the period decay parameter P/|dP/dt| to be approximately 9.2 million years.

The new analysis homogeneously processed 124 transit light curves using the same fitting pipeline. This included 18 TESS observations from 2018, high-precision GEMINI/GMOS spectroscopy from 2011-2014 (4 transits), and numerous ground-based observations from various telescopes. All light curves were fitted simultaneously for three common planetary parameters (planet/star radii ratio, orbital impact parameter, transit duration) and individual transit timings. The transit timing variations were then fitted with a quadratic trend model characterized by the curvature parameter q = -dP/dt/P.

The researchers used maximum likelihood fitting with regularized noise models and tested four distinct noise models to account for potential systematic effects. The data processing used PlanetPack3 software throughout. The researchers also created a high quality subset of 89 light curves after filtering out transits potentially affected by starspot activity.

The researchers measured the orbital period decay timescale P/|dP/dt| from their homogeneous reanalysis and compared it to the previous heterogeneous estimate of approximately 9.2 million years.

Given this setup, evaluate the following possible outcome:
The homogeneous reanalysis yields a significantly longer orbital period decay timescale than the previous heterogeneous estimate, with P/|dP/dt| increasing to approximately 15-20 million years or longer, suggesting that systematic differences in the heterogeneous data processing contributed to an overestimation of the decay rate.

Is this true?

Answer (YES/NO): YES